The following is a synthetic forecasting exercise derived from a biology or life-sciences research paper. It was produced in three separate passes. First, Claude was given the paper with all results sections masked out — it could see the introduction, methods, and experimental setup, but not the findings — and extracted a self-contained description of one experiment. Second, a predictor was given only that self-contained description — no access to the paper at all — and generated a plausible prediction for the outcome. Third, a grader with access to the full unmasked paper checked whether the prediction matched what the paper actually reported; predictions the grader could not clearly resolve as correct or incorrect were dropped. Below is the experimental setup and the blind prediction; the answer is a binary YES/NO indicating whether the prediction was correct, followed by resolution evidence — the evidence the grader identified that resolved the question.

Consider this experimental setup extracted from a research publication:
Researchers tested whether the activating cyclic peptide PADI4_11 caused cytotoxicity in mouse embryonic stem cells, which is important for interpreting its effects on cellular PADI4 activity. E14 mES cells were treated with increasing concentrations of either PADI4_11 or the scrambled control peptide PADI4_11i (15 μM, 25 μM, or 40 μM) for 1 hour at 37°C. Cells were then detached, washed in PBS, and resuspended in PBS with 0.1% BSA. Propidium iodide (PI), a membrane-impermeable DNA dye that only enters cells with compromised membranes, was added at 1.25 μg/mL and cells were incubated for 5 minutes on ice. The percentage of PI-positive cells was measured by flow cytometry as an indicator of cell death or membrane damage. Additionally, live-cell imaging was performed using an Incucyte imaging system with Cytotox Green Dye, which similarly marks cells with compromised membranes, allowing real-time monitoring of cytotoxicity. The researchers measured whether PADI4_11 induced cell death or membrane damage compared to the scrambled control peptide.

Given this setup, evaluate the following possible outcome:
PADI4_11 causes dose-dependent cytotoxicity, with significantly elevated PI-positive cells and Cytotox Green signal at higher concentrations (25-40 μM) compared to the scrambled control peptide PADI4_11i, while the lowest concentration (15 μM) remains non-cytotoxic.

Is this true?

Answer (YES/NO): NO